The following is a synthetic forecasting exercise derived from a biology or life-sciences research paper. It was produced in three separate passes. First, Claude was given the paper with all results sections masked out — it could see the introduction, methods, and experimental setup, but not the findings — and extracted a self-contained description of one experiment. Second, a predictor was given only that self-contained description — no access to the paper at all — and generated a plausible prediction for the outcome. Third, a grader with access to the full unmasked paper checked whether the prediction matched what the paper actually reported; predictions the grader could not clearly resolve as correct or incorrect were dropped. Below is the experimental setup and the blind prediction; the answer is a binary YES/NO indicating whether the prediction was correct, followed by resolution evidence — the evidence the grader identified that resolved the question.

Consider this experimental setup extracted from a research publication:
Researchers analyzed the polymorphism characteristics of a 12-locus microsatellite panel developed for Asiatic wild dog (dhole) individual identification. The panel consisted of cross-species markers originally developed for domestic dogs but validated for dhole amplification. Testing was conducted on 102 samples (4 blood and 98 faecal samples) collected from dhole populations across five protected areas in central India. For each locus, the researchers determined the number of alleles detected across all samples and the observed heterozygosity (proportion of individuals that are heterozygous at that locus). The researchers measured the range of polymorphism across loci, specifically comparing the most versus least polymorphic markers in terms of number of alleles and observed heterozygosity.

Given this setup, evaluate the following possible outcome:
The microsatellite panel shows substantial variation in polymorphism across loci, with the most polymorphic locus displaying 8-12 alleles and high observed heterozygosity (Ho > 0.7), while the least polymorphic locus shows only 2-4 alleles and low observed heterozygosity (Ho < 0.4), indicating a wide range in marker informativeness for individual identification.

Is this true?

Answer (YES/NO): NO